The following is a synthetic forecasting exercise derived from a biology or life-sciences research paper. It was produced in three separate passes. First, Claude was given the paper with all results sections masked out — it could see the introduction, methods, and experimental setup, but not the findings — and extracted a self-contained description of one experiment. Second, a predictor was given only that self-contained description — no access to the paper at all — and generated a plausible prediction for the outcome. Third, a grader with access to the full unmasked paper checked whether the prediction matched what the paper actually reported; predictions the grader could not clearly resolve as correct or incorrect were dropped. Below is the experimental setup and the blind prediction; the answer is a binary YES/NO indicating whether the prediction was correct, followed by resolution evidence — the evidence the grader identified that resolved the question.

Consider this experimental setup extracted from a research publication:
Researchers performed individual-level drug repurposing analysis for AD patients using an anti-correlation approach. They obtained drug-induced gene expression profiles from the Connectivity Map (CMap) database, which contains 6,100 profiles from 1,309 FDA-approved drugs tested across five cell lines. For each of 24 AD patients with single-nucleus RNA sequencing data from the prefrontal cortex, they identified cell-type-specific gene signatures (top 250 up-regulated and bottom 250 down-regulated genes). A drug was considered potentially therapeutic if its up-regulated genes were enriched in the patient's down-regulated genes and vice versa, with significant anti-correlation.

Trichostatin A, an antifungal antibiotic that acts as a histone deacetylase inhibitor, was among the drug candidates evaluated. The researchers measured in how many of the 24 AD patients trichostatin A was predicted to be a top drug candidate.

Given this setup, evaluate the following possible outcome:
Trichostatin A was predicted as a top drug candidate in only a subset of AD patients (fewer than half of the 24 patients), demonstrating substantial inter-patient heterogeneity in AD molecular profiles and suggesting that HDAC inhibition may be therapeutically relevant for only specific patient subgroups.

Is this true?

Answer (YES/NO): NO